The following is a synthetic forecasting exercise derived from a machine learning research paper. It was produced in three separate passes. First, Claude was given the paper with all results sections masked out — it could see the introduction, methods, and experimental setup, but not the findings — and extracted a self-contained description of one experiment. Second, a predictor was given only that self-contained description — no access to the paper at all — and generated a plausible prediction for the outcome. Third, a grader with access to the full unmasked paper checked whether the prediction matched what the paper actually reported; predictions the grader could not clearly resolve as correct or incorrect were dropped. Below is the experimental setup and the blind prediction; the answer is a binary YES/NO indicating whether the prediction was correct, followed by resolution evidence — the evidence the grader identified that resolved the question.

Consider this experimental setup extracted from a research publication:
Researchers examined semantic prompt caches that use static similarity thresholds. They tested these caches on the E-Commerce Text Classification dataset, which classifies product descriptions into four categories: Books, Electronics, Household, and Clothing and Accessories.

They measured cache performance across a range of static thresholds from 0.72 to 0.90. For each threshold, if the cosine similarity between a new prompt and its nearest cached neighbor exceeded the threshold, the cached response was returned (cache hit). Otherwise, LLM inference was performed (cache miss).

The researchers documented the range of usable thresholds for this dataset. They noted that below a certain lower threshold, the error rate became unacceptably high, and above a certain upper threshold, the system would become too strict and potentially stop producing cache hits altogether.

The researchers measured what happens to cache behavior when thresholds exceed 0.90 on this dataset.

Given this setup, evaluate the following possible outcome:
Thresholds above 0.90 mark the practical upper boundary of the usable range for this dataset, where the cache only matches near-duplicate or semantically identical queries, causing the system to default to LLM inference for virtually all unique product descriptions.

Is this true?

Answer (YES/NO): YES